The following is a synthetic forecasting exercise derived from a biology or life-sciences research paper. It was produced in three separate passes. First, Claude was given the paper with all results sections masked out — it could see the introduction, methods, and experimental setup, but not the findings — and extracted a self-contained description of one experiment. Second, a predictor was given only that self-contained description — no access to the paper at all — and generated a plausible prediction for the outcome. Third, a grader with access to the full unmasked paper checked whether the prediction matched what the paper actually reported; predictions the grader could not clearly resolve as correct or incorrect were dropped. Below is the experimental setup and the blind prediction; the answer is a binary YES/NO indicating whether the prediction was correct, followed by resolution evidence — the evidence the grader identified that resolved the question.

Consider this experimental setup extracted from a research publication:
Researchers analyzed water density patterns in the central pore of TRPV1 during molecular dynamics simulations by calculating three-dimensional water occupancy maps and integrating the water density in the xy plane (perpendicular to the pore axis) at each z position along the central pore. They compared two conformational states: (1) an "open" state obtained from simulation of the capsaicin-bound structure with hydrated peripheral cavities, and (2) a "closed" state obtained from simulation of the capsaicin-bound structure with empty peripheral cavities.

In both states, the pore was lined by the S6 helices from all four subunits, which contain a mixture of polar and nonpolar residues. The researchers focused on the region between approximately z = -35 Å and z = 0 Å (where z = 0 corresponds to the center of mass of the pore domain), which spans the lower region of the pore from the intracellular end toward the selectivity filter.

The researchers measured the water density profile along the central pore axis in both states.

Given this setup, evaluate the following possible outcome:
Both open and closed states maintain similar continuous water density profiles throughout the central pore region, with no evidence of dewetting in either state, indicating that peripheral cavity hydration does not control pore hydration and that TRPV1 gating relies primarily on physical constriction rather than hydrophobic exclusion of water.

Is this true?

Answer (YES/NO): NO